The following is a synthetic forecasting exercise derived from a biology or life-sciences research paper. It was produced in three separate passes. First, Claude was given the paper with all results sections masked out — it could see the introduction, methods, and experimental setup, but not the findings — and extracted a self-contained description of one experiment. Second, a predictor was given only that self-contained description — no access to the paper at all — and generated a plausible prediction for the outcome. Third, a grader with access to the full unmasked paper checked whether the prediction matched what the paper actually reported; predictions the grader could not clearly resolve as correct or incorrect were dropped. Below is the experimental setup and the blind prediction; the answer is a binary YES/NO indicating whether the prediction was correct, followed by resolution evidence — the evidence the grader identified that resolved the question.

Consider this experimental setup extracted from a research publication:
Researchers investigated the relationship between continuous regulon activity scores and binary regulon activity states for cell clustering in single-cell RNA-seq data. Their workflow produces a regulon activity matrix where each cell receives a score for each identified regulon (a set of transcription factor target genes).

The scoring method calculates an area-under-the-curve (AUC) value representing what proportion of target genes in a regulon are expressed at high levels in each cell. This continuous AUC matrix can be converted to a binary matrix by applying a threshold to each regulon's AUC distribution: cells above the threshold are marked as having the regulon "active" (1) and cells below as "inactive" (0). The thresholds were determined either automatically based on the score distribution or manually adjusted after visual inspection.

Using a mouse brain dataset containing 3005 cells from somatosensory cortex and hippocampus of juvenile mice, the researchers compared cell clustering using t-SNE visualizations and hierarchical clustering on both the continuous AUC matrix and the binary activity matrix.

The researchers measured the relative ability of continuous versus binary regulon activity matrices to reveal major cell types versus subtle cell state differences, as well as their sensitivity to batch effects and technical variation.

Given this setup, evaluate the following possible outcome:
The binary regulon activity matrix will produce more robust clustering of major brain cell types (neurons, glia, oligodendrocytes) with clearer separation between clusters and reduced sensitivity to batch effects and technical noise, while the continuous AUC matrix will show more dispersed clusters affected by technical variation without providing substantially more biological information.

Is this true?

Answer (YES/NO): NO